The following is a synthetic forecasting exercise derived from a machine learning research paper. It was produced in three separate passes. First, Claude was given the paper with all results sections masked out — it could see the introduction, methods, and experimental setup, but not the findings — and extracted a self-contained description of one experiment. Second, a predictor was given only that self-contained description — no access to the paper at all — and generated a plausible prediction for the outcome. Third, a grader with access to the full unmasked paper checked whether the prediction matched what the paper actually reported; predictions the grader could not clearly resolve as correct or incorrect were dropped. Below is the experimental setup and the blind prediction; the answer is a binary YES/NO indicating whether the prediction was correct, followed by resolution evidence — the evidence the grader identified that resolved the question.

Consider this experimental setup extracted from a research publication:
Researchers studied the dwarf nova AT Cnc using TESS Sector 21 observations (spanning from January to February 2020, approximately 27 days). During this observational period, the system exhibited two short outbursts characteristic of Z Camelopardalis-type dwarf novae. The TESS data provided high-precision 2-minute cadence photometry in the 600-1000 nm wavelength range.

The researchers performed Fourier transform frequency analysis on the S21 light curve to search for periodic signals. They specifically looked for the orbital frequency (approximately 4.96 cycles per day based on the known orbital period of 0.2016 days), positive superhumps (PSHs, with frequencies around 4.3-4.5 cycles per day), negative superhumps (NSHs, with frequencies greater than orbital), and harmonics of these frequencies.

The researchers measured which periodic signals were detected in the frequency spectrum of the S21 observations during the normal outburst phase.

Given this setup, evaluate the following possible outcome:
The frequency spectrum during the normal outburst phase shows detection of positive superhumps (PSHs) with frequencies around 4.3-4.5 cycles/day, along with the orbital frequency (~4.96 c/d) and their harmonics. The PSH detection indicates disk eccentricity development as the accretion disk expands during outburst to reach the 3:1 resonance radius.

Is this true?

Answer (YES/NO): NO